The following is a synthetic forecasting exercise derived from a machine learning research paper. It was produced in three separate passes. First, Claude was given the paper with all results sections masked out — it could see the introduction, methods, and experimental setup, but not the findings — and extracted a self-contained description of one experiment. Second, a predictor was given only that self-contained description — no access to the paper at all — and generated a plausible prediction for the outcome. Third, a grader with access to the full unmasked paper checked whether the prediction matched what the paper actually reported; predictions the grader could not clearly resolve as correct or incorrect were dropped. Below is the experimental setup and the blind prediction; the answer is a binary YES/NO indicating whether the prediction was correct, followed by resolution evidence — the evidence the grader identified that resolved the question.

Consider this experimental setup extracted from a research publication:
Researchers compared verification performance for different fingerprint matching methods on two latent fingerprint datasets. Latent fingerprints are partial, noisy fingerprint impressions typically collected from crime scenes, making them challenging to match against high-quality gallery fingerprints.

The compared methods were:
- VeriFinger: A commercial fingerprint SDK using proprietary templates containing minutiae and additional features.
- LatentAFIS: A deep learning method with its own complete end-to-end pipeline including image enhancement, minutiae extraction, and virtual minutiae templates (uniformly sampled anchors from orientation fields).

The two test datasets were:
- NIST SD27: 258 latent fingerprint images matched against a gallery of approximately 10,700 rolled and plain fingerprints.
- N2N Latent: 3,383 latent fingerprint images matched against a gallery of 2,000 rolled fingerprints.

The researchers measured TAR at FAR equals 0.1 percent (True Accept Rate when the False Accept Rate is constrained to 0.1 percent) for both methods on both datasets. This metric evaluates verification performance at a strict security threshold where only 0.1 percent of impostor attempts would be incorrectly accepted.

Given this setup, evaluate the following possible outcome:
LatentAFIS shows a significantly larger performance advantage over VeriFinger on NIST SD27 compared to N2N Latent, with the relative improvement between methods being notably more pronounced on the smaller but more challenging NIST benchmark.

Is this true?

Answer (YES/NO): NO